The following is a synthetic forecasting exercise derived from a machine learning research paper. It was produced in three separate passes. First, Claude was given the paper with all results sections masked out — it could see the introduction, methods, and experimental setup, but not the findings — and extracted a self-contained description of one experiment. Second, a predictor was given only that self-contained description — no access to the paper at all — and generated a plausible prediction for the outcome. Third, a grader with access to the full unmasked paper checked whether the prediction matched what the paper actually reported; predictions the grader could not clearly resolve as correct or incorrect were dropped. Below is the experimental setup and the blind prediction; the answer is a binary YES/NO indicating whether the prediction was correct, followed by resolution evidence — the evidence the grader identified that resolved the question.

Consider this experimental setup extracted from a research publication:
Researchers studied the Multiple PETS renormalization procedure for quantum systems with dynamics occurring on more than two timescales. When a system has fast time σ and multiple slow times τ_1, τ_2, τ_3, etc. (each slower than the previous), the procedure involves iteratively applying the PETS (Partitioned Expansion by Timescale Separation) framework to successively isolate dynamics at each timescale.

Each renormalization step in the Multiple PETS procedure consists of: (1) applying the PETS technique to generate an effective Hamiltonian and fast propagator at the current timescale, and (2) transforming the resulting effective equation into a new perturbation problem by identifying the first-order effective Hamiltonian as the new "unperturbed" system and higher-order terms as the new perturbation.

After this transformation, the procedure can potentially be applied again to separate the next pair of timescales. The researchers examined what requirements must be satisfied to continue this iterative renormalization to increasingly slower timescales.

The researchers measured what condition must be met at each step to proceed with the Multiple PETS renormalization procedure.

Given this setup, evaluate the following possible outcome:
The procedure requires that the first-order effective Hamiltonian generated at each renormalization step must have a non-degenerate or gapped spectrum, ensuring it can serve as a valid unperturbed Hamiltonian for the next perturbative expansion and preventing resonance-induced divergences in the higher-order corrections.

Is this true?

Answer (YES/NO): NO